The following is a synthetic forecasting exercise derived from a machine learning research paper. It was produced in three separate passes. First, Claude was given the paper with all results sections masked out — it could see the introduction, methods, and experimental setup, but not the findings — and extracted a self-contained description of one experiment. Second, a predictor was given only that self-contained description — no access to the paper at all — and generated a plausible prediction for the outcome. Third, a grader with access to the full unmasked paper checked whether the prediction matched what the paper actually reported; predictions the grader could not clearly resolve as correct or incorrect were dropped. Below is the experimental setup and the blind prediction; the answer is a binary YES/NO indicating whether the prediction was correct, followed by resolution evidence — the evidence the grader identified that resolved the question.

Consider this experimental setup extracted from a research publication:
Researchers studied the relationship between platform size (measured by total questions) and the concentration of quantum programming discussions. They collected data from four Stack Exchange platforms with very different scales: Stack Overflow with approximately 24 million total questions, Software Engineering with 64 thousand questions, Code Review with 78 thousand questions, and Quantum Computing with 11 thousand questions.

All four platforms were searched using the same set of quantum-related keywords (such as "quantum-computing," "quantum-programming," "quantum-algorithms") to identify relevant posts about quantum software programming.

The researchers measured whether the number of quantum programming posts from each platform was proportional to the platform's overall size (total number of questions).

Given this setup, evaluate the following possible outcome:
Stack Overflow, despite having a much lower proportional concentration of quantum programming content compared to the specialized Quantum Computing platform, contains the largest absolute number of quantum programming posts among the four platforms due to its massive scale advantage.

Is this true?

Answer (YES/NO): NO